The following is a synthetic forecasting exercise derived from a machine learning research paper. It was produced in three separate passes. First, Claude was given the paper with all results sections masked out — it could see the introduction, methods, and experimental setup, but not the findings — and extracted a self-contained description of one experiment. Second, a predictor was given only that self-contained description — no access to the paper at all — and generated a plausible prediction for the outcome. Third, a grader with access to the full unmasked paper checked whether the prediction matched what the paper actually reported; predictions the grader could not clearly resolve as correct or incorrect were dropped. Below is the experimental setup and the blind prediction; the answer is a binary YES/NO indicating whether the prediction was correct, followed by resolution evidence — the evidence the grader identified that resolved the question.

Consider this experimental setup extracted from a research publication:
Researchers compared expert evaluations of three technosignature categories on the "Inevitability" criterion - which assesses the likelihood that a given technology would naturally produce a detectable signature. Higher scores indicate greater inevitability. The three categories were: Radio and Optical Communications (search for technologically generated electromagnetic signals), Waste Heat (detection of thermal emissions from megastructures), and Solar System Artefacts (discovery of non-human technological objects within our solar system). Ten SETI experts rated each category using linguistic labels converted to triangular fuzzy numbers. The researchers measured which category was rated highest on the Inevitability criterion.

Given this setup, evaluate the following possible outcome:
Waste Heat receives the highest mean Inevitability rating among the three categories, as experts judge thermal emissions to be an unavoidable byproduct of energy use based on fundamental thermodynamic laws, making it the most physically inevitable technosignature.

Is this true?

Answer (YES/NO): YES